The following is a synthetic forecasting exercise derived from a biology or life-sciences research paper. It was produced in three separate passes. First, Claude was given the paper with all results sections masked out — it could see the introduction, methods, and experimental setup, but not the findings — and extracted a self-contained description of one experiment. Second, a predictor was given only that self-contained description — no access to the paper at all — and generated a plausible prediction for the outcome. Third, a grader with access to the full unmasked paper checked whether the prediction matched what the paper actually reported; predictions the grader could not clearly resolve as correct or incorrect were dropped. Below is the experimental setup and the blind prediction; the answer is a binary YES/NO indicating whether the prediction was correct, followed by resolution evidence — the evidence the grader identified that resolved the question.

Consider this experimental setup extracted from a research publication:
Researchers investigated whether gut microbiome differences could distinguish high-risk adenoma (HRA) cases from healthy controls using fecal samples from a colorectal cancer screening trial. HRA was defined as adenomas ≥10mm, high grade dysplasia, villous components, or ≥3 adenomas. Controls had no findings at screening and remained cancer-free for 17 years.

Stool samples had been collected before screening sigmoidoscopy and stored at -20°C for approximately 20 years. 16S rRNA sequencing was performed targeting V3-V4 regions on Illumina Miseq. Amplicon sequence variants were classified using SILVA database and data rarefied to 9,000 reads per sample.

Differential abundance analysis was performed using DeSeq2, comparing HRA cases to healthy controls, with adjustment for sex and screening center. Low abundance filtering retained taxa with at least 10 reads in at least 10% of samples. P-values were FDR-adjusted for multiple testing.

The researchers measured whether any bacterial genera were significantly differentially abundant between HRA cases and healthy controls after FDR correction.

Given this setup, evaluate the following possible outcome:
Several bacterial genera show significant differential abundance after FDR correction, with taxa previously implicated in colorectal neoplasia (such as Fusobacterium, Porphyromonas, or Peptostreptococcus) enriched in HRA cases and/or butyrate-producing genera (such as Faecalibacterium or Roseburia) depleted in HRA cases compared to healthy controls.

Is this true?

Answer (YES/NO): NO